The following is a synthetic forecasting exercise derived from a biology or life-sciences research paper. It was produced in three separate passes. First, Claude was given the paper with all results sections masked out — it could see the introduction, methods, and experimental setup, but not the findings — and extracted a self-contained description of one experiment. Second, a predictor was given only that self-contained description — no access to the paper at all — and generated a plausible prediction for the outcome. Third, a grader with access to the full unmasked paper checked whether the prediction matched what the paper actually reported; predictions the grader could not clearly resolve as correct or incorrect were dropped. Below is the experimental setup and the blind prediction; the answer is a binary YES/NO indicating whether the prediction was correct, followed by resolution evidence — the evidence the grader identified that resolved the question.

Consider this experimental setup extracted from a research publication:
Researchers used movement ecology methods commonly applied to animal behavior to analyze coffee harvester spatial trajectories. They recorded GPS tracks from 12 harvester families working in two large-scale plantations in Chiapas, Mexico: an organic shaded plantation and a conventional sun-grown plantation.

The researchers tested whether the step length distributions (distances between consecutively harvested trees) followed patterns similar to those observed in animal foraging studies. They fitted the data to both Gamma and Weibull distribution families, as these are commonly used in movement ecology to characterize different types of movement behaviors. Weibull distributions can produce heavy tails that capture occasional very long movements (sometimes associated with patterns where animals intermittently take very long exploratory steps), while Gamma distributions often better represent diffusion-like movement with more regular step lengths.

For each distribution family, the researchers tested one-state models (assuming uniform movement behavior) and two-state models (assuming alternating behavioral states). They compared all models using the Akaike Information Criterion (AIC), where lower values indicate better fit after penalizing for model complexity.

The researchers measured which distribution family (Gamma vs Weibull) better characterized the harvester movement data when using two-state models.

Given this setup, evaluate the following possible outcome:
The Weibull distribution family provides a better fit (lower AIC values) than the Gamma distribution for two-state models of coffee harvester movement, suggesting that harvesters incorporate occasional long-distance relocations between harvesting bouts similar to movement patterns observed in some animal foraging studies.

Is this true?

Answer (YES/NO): NO